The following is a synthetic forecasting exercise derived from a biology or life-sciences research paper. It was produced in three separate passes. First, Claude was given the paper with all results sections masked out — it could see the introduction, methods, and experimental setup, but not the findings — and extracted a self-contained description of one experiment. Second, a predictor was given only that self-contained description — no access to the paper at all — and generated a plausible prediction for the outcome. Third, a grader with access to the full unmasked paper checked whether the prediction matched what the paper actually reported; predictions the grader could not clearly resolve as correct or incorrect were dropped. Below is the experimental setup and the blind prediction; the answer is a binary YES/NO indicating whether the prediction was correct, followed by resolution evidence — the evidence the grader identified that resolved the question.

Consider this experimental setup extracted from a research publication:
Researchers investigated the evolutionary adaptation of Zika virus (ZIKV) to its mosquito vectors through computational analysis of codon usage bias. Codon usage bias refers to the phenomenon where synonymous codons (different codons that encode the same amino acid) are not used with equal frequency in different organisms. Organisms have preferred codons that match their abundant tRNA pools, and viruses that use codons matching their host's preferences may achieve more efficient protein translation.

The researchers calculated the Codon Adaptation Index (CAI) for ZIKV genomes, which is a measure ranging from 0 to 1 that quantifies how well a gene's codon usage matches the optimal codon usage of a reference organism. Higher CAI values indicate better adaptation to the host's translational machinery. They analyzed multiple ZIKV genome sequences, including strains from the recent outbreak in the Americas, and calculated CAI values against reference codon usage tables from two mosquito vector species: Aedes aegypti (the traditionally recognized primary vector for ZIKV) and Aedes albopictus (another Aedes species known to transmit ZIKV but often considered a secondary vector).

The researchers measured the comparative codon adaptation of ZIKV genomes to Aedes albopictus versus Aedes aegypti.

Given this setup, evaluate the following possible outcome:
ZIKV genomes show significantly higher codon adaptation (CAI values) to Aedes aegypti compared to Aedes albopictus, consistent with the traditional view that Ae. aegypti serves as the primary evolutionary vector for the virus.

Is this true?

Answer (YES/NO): YES